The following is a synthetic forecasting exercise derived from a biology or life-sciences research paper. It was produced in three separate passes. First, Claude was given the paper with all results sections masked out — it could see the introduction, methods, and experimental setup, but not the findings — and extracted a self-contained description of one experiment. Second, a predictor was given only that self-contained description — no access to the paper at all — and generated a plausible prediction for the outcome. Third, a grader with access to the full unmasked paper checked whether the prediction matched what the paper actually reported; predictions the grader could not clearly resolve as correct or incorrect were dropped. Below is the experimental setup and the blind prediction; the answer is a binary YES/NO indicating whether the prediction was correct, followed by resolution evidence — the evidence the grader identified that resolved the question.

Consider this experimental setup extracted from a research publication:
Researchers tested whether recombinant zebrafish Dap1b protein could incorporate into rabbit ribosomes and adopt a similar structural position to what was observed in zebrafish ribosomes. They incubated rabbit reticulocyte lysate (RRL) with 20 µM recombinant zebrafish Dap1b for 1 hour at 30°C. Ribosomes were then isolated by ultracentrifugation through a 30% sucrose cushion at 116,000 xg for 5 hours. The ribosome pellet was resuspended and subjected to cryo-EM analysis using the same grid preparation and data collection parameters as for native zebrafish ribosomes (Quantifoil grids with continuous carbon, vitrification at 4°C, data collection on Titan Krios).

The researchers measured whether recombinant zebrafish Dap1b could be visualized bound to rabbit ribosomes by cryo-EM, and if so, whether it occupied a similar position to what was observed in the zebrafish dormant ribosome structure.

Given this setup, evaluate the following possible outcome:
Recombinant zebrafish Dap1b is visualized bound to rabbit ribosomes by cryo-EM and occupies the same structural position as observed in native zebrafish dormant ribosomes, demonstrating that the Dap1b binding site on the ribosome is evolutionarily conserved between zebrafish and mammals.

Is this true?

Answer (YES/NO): YES